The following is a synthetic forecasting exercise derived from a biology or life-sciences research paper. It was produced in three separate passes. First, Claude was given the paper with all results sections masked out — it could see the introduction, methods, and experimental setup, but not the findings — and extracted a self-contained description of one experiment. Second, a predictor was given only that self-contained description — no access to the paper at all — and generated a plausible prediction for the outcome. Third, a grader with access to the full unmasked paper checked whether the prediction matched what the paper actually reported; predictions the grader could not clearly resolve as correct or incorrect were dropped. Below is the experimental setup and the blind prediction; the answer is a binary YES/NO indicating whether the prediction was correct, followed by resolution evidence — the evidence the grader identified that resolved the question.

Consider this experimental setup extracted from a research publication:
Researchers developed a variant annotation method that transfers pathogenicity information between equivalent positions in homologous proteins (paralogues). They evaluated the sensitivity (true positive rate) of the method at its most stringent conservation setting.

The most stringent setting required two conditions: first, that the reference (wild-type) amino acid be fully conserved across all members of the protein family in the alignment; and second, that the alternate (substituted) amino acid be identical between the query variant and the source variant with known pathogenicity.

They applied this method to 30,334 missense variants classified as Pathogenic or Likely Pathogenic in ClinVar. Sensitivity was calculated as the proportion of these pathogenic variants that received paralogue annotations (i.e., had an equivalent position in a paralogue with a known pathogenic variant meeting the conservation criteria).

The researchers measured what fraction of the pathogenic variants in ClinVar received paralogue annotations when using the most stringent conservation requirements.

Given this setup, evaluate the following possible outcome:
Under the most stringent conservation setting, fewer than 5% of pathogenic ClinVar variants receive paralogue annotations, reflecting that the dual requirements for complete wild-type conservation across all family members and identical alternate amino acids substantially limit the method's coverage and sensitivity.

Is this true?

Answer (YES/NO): YES